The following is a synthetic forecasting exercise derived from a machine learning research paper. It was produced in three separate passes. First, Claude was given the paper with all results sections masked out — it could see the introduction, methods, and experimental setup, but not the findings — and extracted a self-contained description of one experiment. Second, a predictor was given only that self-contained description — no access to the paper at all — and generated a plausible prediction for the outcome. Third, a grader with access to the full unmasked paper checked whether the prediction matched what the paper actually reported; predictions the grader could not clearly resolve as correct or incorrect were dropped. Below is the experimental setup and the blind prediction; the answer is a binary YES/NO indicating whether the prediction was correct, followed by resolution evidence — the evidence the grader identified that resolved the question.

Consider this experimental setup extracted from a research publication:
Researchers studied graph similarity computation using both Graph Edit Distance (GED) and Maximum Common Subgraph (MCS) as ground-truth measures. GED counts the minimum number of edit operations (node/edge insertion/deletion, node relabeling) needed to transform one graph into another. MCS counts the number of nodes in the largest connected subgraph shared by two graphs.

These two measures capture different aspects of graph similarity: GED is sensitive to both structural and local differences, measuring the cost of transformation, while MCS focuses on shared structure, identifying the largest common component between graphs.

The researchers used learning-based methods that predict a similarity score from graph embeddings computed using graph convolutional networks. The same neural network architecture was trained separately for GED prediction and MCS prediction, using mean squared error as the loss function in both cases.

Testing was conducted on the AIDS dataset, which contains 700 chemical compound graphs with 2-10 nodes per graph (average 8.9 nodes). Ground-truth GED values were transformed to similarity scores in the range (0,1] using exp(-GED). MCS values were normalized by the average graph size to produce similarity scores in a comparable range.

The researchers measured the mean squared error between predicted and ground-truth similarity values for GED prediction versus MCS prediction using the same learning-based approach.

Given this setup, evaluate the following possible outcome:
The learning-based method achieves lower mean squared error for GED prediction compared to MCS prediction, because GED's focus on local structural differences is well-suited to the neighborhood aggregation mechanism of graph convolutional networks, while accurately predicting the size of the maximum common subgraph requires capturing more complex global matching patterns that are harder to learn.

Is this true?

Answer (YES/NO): YES